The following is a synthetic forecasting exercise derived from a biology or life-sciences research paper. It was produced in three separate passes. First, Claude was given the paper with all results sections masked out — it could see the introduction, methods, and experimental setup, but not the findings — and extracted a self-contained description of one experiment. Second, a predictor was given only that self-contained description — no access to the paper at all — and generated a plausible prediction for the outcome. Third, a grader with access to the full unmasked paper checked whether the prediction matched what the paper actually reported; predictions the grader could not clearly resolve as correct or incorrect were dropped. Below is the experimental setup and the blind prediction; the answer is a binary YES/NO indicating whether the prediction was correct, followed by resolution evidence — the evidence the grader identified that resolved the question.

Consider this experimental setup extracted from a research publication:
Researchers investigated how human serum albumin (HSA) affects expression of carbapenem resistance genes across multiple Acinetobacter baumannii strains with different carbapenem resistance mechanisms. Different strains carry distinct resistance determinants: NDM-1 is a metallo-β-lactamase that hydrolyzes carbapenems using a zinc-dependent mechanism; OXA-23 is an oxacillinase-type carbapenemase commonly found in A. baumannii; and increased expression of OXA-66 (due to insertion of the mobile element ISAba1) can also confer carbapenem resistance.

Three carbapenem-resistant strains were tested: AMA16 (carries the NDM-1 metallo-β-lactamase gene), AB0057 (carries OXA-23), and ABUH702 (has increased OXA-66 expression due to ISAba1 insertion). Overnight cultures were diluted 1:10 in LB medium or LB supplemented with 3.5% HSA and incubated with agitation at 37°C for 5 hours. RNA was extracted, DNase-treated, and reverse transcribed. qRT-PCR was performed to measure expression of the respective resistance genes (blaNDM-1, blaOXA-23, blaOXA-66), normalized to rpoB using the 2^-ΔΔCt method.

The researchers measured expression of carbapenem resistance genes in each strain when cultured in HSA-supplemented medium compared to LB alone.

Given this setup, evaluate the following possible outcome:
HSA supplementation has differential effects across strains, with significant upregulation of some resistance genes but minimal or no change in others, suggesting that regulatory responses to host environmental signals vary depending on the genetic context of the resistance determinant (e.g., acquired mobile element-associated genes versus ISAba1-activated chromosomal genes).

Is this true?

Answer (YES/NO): NO